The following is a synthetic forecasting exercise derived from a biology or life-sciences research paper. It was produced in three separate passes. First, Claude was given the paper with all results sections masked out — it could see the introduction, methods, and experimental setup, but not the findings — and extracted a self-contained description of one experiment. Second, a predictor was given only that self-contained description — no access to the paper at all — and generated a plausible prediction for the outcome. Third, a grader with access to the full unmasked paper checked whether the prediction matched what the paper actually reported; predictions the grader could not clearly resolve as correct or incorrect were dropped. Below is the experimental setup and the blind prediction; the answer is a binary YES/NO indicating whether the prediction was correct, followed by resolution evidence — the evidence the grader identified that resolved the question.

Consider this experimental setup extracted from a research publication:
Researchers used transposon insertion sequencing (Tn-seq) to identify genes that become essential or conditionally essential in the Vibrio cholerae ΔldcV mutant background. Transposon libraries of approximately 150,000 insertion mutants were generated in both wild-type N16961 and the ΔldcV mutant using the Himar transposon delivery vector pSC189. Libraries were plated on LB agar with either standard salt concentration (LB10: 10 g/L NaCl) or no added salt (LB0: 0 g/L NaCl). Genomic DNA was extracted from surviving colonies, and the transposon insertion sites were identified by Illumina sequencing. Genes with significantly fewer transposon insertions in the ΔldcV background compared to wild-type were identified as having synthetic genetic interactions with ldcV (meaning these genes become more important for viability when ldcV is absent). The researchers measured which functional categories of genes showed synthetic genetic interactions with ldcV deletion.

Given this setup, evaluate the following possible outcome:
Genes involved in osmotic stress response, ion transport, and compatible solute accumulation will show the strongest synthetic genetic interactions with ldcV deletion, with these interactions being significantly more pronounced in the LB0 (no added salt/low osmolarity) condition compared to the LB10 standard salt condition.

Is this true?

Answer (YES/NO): NO